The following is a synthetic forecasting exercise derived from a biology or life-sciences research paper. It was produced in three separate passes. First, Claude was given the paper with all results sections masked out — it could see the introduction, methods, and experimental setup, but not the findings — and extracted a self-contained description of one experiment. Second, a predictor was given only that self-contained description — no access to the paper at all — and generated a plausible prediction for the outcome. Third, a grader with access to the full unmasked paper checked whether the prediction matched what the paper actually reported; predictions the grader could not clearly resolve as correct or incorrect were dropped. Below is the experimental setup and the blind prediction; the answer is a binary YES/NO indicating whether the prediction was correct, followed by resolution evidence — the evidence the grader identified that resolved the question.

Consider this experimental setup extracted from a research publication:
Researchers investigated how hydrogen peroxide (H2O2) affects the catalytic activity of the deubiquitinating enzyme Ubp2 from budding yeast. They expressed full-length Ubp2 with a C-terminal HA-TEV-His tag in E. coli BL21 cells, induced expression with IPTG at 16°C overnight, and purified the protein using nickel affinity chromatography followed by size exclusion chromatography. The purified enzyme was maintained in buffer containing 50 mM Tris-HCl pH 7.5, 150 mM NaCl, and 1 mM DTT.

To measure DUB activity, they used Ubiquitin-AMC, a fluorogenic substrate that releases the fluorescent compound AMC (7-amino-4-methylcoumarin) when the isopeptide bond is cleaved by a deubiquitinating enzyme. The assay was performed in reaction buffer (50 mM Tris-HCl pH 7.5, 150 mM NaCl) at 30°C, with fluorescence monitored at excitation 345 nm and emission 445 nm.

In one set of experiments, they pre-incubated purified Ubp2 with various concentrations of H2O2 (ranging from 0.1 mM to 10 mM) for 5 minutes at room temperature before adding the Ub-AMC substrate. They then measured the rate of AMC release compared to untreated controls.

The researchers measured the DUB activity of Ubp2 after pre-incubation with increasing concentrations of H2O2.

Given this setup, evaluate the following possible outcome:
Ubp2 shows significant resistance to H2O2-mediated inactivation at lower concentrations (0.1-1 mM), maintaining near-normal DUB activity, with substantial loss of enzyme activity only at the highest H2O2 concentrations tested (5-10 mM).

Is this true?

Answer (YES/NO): NO